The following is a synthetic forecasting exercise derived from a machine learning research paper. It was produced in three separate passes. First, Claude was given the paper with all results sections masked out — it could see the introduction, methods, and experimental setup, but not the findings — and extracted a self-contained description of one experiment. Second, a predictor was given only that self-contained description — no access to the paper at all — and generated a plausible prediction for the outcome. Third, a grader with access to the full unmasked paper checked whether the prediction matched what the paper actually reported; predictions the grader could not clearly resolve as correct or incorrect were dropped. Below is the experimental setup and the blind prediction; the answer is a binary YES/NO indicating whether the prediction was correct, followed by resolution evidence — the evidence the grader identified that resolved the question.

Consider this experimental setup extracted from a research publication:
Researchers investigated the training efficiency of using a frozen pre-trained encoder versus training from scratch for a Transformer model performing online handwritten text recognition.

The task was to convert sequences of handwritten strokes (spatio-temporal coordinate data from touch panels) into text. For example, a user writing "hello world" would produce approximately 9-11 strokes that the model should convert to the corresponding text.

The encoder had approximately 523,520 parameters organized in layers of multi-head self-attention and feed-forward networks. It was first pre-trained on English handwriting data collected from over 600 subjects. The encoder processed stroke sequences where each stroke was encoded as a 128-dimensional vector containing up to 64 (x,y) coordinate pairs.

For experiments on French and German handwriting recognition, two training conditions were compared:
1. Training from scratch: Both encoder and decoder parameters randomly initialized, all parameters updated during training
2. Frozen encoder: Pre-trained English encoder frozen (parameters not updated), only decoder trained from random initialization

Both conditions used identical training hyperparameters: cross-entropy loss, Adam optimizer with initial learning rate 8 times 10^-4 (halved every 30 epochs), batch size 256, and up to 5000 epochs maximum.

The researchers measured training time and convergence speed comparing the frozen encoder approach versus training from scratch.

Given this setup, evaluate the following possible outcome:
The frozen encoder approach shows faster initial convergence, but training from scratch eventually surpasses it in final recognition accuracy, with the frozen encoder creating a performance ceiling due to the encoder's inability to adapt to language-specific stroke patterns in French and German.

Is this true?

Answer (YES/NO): NO